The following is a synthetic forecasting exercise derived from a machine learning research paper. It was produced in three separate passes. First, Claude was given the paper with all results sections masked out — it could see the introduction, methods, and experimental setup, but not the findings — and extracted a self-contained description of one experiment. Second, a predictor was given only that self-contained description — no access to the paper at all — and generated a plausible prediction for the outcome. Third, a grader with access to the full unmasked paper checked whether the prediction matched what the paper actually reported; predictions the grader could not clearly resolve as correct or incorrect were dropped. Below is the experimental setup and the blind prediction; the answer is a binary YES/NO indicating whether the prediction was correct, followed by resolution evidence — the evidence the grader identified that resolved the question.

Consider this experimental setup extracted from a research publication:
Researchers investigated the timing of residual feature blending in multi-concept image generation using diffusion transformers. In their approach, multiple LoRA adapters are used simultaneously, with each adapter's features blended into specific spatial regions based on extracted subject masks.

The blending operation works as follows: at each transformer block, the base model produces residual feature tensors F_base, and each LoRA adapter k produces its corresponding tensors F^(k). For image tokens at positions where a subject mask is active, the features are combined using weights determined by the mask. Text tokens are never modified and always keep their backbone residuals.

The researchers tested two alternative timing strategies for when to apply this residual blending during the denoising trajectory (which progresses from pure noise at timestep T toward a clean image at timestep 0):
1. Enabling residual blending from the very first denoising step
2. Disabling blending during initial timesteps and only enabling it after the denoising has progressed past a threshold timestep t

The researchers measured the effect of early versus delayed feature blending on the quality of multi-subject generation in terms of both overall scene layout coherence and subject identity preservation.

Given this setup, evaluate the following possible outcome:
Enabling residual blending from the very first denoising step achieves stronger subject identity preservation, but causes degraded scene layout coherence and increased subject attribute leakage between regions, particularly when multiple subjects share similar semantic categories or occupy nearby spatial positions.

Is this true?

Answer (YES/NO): NO